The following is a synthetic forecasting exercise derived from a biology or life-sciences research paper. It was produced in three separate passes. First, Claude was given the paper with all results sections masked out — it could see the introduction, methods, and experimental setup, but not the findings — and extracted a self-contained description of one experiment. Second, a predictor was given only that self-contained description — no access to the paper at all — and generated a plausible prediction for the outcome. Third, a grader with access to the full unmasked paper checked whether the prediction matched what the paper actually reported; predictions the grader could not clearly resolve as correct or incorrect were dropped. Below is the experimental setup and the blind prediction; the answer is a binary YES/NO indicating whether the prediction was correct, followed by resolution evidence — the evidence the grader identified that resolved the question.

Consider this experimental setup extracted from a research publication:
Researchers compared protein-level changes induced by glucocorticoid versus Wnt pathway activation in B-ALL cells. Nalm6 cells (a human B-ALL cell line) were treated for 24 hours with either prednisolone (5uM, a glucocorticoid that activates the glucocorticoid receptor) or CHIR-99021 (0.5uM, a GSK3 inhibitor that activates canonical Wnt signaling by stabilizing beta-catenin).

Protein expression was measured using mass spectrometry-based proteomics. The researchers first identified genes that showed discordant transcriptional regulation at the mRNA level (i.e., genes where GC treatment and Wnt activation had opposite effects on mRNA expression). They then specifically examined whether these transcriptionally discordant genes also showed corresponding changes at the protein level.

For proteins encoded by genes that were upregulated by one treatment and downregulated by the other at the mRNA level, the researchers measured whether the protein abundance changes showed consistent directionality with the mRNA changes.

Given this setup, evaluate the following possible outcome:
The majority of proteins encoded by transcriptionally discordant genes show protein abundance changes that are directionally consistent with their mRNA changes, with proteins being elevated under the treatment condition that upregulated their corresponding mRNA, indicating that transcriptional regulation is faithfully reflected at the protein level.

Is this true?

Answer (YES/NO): YES